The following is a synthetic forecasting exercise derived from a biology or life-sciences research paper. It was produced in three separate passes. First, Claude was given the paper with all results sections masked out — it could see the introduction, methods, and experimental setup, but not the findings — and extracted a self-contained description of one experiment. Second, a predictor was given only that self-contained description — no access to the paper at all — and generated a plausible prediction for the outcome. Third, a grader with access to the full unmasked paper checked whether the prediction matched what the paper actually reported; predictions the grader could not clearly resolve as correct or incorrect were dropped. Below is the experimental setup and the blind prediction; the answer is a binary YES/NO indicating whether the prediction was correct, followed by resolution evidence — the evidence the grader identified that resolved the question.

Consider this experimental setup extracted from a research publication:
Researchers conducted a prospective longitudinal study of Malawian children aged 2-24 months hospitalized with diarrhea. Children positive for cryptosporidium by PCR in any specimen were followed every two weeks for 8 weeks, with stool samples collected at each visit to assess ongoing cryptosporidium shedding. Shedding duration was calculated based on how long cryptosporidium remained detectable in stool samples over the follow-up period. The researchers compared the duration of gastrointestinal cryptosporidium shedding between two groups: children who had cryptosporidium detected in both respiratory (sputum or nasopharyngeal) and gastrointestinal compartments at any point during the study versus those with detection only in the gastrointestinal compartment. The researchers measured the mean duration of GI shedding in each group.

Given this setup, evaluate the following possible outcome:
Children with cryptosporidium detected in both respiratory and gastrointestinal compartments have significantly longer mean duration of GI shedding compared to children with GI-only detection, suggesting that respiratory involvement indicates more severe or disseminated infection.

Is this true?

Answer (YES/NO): NO